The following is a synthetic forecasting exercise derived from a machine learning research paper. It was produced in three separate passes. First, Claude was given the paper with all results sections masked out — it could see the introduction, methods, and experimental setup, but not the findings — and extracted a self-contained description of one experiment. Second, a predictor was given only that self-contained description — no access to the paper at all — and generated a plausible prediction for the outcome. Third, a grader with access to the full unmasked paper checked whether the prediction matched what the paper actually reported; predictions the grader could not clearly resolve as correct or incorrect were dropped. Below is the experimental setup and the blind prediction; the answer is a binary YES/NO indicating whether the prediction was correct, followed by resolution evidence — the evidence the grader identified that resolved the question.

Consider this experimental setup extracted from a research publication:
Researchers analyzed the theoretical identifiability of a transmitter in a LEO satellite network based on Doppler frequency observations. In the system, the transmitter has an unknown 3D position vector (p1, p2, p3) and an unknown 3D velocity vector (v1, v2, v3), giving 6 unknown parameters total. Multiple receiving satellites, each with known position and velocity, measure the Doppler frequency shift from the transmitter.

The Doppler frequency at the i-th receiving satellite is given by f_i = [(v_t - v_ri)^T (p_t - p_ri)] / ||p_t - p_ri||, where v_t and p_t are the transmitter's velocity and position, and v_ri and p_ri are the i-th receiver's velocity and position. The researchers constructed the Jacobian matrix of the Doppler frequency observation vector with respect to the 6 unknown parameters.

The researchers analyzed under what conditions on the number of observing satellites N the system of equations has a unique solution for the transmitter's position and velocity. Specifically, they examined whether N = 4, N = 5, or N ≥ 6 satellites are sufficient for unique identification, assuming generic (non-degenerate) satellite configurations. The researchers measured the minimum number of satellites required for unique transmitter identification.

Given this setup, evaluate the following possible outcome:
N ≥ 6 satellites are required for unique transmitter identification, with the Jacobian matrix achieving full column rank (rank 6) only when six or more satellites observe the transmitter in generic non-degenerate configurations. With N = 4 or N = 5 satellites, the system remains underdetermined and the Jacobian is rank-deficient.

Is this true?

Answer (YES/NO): YES